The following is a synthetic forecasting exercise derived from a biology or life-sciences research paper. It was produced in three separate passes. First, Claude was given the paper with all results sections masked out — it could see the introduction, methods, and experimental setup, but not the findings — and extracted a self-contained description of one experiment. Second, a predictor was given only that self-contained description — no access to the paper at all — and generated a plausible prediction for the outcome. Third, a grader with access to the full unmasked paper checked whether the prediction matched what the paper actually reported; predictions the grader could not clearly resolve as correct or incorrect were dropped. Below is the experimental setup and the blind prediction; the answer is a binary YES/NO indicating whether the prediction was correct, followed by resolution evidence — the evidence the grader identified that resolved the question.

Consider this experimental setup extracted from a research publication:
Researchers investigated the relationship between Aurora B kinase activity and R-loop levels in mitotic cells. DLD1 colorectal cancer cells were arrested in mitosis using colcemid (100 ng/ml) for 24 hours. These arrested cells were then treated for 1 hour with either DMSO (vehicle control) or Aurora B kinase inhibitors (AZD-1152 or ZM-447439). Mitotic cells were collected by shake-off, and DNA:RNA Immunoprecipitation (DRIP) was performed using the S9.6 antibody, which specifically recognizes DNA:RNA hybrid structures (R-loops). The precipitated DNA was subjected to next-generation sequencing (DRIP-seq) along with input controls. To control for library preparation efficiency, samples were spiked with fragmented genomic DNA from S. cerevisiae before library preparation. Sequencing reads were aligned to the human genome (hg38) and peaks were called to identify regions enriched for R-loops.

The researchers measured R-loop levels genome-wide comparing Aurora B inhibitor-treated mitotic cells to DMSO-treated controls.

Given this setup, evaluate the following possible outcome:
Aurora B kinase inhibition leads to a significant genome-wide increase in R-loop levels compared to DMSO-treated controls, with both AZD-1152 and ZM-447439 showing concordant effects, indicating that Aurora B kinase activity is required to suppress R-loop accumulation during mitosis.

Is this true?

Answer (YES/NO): YES